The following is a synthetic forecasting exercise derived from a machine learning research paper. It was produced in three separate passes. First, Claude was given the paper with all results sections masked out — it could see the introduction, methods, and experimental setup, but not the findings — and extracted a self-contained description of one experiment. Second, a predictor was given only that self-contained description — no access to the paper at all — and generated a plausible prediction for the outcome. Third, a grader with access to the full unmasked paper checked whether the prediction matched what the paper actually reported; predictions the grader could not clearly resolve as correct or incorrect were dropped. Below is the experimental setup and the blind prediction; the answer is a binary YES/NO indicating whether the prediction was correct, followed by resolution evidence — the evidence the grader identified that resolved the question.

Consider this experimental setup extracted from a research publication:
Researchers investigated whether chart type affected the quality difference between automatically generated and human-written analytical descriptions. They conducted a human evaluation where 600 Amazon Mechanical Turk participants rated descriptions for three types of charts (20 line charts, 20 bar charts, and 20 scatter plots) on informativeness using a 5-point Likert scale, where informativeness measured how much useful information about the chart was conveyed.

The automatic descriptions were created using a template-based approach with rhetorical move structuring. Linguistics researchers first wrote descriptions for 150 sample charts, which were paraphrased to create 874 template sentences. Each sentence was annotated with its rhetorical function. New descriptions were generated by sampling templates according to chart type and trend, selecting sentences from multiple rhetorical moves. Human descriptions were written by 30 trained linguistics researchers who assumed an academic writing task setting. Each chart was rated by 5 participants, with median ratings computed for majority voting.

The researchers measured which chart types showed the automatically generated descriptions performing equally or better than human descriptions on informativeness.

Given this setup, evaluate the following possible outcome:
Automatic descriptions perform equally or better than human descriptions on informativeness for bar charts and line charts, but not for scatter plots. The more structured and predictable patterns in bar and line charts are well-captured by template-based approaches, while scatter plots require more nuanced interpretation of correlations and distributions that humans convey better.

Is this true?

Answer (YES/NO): NO